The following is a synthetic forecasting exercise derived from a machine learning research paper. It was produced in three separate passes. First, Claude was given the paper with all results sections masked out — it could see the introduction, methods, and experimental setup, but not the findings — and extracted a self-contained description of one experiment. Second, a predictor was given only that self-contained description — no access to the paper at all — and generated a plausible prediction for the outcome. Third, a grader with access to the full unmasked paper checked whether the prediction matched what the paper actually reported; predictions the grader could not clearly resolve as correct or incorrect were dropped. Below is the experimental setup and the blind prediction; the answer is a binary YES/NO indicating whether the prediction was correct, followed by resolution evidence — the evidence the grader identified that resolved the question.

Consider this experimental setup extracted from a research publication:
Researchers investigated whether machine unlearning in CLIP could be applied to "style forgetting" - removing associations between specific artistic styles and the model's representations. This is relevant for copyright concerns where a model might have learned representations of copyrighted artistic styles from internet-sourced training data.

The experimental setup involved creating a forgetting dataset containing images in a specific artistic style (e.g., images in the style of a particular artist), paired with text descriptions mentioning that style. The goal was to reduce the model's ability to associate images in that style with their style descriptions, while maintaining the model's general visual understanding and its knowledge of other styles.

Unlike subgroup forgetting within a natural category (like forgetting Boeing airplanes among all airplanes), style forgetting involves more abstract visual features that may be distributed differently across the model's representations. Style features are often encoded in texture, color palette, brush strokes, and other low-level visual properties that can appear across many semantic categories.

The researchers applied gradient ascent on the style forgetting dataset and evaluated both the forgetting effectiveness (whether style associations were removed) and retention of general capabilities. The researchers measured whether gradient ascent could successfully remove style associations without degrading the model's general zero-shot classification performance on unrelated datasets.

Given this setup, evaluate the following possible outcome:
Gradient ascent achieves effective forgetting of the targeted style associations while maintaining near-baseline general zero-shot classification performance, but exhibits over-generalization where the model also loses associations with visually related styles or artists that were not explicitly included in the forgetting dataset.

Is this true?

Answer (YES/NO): NO